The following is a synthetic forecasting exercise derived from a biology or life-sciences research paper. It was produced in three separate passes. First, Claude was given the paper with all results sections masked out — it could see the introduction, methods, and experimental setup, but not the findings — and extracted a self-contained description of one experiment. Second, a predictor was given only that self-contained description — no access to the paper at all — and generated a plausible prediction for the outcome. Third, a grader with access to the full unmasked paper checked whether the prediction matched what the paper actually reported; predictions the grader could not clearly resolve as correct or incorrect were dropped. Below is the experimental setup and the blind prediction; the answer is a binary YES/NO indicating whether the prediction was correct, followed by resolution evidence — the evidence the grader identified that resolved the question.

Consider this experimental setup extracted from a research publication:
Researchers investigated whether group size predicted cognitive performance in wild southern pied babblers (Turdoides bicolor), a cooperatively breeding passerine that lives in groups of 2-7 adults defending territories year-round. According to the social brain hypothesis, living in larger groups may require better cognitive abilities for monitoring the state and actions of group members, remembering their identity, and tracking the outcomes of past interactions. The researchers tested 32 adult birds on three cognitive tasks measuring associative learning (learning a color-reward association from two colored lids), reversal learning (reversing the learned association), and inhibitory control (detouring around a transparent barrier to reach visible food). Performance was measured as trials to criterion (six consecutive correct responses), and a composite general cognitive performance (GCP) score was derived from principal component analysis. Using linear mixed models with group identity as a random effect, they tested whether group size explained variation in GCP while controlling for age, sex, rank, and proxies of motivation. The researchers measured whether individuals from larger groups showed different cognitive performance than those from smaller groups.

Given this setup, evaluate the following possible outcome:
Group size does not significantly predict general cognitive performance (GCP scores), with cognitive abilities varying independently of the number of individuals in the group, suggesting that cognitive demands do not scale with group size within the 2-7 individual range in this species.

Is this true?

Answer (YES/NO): YES